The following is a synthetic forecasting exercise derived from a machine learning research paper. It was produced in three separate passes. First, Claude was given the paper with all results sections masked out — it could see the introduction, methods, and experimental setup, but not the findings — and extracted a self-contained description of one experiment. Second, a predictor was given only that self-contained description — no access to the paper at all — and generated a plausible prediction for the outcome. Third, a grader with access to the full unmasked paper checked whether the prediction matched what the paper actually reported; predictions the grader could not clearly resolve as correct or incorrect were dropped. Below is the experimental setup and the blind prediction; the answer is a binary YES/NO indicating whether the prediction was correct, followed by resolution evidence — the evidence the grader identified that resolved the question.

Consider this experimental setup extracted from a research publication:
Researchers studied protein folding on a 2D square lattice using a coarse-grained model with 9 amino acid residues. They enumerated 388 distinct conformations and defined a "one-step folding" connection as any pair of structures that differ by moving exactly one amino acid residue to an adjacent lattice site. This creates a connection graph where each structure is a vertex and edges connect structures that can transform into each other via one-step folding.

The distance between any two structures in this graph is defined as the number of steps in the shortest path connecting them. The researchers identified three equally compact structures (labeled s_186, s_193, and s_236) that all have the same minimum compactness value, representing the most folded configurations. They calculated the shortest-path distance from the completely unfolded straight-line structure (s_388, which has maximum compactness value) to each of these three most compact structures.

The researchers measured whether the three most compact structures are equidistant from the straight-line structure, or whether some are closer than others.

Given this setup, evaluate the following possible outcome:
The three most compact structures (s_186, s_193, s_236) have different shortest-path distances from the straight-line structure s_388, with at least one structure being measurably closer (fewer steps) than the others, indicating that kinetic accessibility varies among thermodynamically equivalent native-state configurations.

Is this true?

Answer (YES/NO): YES